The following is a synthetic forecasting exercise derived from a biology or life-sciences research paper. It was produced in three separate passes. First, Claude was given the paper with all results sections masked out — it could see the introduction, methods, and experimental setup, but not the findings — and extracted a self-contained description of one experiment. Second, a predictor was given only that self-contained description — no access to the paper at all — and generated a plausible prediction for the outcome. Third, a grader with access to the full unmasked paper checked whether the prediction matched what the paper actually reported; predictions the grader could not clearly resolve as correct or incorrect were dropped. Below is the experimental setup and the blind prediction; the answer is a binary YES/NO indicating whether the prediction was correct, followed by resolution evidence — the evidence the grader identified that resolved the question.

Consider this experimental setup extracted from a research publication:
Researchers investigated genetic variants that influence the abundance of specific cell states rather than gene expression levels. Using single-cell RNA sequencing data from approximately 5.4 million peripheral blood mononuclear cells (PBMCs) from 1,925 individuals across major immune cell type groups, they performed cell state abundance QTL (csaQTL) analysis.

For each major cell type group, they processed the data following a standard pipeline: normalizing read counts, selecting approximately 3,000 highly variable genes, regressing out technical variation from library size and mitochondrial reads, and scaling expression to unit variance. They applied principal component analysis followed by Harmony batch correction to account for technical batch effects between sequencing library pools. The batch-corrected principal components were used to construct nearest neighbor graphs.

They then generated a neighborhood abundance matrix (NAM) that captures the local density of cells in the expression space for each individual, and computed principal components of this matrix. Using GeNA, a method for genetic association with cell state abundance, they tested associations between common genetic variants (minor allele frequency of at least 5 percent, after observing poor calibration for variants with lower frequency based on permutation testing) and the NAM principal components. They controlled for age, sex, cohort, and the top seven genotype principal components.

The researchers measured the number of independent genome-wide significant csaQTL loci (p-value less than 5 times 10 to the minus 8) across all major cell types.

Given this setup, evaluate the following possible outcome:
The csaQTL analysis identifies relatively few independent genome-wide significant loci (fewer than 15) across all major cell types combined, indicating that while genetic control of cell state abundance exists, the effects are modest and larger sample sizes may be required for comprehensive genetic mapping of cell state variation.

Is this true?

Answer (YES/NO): NO